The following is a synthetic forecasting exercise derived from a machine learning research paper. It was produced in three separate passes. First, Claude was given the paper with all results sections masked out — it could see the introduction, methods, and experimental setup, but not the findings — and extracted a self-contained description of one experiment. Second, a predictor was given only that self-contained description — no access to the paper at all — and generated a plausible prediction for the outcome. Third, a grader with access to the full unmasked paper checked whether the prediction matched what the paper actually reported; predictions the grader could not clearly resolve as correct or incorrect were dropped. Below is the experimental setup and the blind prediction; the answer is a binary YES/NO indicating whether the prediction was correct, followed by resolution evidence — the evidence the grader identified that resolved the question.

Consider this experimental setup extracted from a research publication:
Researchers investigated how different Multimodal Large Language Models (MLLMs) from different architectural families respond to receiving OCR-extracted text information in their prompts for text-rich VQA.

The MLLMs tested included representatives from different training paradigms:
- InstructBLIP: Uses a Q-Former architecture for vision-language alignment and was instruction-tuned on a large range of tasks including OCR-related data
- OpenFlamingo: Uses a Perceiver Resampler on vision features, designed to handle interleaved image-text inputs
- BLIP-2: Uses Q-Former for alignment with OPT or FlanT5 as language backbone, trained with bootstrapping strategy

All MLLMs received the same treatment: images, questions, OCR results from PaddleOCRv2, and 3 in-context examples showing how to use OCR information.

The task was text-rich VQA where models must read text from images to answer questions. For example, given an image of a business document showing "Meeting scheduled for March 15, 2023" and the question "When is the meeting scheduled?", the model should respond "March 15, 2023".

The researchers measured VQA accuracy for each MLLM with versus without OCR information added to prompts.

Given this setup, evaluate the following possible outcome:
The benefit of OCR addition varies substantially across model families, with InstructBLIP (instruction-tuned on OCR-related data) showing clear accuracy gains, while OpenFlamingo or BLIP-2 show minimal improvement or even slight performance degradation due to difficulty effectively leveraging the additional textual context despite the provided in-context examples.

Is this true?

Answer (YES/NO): NO